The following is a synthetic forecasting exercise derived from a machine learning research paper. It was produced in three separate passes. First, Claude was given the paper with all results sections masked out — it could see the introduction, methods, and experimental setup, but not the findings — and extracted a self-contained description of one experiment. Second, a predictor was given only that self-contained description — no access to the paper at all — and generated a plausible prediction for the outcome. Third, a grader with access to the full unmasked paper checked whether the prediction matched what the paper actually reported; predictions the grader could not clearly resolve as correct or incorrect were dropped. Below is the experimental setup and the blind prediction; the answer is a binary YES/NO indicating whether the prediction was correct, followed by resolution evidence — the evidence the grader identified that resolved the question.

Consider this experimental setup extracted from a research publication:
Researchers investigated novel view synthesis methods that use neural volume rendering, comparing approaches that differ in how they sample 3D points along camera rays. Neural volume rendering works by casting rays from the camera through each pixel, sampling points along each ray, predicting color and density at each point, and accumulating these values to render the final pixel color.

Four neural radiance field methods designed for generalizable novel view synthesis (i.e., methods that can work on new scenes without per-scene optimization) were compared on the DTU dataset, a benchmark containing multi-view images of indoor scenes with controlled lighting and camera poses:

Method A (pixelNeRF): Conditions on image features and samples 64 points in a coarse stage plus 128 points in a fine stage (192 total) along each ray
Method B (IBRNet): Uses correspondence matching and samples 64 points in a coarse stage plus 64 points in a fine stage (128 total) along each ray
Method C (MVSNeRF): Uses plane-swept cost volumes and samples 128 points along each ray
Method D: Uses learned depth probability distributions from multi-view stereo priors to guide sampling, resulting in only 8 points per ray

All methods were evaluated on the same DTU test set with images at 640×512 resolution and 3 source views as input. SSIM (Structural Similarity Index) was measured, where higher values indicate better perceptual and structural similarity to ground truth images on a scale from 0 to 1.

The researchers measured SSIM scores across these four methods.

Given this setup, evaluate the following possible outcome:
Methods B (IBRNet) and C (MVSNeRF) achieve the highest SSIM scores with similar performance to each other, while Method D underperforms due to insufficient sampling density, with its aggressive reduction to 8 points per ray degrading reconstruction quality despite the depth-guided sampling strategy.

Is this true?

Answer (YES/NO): NO